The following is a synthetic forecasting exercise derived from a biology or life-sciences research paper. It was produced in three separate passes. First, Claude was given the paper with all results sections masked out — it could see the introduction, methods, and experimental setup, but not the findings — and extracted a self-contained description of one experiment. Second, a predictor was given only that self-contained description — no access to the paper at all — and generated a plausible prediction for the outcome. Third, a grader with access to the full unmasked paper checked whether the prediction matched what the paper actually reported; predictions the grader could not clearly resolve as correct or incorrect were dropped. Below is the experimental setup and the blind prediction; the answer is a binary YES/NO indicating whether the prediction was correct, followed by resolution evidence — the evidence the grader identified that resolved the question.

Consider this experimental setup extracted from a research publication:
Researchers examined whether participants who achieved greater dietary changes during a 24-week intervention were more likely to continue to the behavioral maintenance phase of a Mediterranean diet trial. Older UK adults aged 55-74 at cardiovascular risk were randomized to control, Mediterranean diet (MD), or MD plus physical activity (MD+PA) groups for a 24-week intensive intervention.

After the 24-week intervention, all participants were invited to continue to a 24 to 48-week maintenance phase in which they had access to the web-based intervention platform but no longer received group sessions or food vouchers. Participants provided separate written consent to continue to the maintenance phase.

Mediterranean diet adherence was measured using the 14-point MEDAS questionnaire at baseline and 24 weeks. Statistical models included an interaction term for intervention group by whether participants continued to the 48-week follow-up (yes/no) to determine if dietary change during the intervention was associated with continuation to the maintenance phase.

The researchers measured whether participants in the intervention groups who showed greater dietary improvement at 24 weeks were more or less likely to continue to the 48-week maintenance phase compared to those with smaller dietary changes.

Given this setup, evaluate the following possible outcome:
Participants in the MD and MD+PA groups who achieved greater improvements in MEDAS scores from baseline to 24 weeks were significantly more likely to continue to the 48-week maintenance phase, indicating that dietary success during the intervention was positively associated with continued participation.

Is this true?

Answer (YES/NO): NO